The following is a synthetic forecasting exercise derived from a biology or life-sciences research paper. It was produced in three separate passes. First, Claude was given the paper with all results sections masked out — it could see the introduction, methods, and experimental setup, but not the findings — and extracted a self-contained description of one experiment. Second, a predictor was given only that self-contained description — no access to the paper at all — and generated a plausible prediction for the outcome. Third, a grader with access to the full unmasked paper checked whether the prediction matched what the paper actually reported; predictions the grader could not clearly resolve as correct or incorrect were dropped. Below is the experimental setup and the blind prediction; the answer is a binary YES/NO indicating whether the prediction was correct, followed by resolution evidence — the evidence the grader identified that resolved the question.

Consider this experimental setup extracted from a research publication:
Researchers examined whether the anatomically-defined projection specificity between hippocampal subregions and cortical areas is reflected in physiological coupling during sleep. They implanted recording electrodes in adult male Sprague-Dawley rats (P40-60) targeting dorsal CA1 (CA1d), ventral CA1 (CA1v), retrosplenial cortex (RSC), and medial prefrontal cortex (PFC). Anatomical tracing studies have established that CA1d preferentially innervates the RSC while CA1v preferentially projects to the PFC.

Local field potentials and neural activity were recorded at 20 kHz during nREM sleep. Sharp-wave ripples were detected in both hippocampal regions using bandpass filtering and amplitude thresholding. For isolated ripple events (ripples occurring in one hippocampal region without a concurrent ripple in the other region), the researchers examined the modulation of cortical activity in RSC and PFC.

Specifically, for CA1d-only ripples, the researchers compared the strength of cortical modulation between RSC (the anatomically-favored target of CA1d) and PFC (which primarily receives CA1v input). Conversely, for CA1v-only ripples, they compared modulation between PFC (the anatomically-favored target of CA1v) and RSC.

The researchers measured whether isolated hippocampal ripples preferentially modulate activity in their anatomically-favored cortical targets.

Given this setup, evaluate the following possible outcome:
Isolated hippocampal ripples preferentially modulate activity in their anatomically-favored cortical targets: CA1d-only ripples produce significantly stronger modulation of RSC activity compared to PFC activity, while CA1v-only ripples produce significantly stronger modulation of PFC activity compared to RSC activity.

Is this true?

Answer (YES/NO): NO